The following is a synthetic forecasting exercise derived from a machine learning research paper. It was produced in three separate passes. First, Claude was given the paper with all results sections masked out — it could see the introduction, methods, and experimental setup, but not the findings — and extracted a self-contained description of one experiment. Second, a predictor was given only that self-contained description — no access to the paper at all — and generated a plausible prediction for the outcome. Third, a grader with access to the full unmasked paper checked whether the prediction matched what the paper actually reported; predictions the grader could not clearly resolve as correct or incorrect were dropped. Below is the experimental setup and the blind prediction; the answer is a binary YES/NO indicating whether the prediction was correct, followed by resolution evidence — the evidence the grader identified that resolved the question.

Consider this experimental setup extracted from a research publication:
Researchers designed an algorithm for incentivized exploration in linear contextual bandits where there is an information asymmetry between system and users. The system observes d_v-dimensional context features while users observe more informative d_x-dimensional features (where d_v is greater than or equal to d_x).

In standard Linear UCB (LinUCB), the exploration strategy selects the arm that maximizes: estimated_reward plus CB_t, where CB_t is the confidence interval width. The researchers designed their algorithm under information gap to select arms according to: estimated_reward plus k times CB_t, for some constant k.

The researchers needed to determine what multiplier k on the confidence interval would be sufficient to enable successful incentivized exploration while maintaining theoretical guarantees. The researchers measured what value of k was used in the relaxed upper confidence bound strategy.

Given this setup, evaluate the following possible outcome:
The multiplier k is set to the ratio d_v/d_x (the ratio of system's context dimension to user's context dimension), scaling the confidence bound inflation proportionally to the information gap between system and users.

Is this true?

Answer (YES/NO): NO